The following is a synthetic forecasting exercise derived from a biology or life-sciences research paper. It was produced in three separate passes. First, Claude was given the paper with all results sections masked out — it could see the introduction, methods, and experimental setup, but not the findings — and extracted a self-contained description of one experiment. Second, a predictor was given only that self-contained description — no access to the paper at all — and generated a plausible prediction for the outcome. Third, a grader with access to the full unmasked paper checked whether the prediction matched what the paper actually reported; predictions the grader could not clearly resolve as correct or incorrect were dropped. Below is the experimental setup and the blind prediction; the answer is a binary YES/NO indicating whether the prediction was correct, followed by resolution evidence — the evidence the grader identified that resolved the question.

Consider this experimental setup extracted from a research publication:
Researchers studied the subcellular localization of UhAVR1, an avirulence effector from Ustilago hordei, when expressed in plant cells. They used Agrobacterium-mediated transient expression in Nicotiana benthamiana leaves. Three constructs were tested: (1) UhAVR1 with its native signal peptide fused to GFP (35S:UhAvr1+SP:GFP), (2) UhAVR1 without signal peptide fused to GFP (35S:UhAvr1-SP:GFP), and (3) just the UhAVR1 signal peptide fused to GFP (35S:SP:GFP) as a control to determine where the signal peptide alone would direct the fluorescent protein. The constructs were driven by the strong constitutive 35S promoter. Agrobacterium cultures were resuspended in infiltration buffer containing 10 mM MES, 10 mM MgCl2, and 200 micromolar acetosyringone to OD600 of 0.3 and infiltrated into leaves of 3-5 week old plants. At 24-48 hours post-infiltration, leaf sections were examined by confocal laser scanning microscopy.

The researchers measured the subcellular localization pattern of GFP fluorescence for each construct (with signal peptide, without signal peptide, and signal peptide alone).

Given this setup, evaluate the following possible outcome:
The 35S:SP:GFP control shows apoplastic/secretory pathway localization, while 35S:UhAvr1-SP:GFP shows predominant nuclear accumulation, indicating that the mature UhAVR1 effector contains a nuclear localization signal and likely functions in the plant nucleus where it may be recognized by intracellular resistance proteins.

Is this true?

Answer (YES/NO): NO